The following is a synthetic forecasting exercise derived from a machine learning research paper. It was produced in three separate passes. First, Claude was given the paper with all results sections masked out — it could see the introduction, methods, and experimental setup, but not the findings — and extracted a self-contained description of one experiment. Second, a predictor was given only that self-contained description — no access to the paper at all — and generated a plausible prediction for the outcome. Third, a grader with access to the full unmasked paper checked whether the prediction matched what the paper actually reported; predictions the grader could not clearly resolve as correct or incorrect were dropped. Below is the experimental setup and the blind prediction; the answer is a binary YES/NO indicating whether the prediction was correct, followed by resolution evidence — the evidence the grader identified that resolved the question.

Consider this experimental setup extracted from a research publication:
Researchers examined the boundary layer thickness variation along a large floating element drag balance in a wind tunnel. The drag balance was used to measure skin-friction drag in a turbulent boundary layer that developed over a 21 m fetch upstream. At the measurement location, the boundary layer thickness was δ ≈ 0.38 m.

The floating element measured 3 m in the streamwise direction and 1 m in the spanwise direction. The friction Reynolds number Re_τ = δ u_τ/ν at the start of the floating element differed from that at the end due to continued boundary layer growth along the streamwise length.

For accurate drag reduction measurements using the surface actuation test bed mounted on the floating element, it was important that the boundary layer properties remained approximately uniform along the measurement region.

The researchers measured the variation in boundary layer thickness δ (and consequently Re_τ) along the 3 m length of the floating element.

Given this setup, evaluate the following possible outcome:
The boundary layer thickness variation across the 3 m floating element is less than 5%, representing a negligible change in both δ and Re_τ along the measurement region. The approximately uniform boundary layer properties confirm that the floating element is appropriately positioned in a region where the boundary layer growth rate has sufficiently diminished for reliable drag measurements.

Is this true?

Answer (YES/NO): YES